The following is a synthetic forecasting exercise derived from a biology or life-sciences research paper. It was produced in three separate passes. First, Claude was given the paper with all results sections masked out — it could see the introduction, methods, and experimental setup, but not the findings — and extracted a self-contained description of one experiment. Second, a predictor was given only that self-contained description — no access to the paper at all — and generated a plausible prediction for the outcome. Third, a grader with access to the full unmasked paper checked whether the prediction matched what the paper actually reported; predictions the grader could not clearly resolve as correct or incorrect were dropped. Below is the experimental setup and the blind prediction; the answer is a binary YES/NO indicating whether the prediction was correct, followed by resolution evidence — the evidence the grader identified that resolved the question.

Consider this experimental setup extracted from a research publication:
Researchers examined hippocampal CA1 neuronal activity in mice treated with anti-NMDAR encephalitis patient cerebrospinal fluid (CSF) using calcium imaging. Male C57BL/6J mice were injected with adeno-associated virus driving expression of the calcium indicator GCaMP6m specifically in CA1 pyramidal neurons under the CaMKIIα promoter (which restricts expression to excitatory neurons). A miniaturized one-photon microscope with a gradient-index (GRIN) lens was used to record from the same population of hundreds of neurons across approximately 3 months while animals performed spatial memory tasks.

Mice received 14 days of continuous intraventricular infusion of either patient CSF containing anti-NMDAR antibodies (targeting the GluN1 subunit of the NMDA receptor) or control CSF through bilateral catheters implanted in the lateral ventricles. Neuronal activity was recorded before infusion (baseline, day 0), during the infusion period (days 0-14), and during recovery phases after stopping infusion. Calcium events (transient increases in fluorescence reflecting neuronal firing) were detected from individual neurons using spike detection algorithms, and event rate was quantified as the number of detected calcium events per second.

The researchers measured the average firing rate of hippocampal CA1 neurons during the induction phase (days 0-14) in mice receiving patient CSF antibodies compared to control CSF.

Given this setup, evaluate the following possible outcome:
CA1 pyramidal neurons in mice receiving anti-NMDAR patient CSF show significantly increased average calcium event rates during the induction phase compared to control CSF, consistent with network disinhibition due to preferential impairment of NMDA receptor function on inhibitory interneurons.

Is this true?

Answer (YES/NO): NO